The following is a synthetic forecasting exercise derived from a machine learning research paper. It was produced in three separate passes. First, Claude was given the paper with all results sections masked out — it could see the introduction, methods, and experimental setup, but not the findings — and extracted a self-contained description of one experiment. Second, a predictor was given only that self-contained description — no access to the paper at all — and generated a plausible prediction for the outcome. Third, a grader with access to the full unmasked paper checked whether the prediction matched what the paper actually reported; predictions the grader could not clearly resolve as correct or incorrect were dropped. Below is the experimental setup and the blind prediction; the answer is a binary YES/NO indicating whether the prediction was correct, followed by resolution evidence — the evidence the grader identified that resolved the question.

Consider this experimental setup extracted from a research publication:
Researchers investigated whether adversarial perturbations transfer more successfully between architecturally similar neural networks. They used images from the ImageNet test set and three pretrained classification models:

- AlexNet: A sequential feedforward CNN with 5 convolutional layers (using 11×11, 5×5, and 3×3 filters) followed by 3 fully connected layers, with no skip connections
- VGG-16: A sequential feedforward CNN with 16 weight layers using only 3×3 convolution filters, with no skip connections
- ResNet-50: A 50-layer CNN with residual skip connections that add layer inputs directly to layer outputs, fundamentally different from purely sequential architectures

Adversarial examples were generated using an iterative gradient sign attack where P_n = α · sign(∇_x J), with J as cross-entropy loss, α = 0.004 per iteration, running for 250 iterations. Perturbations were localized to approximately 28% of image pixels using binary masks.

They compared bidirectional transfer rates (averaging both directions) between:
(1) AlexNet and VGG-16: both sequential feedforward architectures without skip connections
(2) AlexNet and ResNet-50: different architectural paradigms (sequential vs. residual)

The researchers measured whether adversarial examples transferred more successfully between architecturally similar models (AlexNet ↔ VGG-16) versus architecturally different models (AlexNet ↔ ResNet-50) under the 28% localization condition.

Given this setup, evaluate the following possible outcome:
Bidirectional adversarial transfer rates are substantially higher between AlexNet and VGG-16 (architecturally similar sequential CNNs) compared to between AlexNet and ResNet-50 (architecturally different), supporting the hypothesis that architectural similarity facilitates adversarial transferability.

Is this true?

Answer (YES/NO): NO